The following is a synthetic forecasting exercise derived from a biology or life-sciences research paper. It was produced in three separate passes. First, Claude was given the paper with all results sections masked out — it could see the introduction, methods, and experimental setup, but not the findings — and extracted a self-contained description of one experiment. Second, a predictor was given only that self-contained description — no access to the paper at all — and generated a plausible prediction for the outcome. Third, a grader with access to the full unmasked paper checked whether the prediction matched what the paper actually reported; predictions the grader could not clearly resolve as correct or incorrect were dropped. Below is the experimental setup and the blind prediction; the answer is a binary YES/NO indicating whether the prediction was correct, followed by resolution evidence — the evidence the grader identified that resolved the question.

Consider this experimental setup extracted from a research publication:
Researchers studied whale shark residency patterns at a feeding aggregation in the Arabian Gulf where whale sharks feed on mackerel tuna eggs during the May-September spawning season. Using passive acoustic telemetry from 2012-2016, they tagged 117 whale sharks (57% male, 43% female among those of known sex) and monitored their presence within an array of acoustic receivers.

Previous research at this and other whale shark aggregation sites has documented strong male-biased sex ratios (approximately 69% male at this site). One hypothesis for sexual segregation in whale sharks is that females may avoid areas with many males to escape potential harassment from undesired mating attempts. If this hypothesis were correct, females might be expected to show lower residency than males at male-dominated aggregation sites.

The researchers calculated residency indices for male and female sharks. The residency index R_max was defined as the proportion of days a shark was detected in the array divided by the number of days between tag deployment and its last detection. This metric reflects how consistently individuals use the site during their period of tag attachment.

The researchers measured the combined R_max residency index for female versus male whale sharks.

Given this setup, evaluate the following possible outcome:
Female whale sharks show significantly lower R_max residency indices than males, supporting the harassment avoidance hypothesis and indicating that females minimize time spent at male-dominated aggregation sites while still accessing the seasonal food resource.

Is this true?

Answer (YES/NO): NO